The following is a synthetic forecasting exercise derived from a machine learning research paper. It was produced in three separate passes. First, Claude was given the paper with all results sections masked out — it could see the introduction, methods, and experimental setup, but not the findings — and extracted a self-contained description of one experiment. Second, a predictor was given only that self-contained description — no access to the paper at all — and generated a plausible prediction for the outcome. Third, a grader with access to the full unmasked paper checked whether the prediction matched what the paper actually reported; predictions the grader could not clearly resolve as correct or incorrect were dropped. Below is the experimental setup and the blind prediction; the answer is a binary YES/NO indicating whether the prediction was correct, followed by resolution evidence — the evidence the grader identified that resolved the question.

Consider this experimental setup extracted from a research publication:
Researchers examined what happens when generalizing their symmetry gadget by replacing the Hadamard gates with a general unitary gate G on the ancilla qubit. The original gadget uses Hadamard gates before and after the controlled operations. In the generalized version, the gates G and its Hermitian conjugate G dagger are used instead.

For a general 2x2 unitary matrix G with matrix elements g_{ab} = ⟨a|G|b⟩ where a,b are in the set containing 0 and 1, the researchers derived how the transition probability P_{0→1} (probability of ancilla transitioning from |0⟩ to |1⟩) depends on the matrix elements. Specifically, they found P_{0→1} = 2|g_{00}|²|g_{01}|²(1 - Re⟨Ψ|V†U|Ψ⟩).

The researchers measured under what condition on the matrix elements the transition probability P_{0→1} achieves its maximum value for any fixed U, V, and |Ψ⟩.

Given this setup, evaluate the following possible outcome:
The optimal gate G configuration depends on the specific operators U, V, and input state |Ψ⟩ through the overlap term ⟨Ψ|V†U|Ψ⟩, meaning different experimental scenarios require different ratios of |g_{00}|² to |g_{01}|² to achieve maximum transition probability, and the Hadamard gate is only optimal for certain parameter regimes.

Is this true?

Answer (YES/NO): NO